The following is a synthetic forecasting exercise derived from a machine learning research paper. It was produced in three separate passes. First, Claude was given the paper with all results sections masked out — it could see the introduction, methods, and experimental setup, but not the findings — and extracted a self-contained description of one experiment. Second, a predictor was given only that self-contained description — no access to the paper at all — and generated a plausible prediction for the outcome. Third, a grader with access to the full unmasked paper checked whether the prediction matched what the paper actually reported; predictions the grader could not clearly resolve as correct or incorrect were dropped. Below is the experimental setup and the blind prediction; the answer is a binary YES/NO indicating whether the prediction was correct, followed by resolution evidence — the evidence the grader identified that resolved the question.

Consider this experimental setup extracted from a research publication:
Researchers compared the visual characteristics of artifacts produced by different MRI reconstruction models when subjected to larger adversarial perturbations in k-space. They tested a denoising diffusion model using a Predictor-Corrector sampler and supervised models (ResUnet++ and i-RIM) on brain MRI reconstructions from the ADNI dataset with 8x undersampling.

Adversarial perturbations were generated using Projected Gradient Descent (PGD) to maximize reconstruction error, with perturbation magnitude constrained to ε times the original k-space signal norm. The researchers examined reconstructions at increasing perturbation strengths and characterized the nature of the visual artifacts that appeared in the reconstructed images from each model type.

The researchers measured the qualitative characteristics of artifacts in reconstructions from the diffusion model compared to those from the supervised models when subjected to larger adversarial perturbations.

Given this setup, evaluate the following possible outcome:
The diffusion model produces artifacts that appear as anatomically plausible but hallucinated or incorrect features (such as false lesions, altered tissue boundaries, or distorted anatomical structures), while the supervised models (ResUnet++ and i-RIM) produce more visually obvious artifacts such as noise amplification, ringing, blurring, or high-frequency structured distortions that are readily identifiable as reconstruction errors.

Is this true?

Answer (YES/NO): NO